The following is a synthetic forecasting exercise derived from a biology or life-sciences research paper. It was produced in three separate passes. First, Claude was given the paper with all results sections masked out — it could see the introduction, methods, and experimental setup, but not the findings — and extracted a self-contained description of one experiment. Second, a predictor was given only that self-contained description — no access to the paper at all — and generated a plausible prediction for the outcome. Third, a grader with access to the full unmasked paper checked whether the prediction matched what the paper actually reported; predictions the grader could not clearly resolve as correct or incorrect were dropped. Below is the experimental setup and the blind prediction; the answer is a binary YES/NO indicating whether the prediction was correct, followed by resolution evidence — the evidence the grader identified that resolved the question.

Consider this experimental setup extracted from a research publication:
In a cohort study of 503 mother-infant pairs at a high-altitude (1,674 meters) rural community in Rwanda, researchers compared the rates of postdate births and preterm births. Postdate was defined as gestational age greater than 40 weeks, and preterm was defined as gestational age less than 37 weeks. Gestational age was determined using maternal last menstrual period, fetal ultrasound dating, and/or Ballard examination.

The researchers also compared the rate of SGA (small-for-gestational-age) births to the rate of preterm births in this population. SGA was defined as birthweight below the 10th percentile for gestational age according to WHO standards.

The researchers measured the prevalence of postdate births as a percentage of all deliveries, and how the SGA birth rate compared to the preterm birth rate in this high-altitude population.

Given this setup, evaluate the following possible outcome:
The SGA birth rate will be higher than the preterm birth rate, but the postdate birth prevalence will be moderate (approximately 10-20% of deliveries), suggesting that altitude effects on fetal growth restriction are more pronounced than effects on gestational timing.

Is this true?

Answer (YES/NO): NO